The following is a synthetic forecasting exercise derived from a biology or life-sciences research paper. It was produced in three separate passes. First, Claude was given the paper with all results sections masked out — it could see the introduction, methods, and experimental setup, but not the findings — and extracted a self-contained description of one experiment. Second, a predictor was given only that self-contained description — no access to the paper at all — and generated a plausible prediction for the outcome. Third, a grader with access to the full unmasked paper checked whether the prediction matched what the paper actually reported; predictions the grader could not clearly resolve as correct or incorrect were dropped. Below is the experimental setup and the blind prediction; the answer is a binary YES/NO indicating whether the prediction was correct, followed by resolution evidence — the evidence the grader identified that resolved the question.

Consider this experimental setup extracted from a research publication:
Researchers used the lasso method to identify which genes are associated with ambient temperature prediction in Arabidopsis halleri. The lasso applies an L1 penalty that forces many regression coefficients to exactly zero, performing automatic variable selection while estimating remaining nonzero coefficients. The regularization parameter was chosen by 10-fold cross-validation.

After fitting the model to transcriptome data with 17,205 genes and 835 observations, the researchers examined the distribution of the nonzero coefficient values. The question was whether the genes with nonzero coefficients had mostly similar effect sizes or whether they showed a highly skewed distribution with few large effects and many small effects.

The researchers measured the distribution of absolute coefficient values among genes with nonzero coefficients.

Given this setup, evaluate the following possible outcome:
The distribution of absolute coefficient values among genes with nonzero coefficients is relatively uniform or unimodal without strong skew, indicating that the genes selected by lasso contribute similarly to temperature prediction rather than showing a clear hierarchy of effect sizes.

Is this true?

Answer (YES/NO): NO